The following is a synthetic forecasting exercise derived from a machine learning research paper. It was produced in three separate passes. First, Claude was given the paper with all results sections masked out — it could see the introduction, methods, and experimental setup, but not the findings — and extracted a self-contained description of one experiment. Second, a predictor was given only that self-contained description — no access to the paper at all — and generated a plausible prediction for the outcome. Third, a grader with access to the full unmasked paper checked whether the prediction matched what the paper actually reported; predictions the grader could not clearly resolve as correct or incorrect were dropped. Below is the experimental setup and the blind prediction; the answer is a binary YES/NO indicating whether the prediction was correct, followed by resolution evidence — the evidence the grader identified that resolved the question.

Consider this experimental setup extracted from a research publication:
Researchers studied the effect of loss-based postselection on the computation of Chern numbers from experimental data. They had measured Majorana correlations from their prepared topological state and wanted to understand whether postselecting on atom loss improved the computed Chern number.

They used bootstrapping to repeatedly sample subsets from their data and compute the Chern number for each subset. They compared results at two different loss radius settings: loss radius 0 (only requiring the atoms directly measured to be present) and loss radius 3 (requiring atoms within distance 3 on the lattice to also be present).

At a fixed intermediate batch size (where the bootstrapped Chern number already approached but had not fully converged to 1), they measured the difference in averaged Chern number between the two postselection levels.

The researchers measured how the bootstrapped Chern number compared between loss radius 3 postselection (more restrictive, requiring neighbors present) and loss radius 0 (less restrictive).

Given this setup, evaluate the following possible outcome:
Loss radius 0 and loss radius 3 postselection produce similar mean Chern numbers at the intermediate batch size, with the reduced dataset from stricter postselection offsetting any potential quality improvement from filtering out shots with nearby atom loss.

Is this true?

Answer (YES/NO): NO